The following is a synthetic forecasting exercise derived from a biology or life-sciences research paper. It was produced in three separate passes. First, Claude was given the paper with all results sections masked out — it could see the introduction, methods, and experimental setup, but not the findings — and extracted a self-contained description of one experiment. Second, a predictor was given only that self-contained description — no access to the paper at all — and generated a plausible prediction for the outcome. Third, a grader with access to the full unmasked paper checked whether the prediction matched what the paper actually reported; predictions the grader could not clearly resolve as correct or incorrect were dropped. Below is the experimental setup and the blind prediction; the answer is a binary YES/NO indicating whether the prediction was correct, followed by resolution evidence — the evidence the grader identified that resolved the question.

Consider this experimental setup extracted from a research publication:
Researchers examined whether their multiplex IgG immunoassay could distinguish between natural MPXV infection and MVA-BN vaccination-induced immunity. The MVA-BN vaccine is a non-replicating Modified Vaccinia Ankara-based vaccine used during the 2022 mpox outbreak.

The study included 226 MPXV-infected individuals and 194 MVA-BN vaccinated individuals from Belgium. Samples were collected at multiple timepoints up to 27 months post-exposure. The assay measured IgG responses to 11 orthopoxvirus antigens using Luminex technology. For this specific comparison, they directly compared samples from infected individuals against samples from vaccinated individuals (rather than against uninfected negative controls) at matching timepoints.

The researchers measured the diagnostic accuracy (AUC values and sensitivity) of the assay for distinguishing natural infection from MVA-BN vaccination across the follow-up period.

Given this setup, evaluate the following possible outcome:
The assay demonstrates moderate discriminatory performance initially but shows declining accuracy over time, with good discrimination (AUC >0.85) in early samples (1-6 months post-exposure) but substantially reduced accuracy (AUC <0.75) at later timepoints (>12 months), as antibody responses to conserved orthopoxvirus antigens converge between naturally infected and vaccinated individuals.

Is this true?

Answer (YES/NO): NO